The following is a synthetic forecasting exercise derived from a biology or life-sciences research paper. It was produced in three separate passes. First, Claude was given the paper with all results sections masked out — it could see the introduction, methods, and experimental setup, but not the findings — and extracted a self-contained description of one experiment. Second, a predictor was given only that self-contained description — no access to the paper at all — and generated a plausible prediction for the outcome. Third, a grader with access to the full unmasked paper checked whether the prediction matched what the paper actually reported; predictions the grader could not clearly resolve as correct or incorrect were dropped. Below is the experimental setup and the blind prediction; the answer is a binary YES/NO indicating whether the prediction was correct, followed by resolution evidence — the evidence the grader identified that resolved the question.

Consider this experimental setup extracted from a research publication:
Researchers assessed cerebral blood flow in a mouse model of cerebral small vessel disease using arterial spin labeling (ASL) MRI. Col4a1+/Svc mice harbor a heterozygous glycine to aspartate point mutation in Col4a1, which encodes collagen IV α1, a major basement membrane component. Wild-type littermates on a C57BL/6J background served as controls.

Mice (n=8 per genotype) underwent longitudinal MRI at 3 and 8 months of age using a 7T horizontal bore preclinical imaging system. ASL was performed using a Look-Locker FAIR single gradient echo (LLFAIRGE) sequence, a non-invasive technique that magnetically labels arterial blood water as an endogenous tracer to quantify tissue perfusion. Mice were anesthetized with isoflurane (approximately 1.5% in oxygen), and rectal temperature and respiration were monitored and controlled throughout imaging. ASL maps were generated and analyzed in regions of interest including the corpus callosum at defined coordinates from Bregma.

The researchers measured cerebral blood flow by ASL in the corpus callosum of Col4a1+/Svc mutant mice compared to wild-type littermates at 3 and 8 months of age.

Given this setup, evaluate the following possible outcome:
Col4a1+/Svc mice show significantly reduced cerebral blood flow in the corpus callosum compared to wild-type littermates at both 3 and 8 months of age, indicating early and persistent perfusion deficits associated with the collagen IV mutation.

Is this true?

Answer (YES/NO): NO